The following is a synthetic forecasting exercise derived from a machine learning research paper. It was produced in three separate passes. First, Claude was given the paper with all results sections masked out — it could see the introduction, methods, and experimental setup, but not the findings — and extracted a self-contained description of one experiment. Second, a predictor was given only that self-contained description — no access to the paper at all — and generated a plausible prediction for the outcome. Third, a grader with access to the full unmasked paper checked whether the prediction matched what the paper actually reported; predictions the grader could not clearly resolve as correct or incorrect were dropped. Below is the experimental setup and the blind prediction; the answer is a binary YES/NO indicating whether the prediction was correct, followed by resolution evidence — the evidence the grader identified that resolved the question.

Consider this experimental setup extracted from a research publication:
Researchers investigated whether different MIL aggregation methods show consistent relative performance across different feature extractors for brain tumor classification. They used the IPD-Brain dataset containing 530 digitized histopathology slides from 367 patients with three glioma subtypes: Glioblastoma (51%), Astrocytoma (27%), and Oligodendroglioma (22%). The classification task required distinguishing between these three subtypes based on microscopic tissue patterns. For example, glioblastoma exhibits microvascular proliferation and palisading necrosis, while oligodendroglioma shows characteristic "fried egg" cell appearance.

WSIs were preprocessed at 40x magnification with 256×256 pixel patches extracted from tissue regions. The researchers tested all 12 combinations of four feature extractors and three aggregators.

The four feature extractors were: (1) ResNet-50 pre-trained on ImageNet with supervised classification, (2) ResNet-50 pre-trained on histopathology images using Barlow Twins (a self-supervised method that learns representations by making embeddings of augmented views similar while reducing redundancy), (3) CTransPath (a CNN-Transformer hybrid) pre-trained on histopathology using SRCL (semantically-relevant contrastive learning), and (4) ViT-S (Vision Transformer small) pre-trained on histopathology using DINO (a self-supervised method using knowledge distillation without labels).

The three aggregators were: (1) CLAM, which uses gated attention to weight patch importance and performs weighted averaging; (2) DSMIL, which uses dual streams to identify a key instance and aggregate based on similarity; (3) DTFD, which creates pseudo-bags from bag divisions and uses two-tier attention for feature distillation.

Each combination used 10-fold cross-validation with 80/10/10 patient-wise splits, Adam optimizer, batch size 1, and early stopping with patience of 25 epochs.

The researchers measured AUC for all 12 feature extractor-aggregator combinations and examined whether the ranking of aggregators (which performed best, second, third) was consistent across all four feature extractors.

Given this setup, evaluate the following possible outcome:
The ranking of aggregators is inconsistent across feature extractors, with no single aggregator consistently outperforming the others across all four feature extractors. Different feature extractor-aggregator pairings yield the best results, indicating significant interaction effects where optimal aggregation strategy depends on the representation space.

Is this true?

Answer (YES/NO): NO